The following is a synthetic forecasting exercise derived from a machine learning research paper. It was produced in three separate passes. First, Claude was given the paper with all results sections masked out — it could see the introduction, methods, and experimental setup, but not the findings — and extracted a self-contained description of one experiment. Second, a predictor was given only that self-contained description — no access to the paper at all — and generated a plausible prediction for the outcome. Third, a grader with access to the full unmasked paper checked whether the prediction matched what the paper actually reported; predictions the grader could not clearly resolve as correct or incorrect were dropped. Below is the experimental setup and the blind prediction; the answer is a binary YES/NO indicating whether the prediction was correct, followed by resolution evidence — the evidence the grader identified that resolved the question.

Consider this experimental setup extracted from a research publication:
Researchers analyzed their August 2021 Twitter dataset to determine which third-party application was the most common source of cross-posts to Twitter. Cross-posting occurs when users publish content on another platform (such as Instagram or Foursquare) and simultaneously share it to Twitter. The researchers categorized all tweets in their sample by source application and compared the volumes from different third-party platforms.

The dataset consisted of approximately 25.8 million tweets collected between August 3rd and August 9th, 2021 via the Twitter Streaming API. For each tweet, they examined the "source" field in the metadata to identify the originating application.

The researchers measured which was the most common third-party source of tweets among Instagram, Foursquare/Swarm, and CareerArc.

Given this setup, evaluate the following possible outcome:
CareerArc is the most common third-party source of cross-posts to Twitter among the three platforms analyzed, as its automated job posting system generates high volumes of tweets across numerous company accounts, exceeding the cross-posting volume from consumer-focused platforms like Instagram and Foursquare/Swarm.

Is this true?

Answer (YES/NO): NO